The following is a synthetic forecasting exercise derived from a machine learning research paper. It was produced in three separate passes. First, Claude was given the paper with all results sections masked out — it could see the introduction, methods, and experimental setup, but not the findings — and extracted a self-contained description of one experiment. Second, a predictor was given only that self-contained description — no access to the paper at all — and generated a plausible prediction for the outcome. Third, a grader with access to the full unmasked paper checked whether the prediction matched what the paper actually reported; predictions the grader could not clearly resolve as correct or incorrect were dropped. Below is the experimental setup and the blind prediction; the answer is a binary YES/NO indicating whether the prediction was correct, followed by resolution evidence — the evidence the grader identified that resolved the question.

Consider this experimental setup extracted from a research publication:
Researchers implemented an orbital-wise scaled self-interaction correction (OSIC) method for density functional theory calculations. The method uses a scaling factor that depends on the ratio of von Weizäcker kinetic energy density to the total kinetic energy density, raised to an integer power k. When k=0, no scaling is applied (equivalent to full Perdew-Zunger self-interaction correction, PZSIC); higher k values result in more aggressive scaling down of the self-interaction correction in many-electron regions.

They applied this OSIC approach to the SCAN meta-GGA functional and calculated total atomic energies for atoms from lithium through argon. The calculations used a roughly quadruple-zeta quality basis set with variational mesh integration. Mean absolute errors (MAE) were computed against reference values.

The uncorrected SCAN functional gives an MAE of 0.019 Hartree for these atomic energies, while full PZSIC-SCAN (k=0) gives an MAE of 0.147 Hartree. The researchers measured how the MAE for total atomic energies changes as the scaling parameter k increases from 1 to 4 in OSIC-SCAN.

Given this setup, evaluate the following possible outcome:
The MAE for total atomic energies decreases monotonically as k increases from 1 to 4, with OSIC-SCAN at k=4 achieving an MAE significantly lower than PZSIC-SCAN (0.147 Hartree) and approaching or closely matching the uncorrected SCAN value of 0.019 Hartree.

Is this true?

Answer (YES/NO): YES